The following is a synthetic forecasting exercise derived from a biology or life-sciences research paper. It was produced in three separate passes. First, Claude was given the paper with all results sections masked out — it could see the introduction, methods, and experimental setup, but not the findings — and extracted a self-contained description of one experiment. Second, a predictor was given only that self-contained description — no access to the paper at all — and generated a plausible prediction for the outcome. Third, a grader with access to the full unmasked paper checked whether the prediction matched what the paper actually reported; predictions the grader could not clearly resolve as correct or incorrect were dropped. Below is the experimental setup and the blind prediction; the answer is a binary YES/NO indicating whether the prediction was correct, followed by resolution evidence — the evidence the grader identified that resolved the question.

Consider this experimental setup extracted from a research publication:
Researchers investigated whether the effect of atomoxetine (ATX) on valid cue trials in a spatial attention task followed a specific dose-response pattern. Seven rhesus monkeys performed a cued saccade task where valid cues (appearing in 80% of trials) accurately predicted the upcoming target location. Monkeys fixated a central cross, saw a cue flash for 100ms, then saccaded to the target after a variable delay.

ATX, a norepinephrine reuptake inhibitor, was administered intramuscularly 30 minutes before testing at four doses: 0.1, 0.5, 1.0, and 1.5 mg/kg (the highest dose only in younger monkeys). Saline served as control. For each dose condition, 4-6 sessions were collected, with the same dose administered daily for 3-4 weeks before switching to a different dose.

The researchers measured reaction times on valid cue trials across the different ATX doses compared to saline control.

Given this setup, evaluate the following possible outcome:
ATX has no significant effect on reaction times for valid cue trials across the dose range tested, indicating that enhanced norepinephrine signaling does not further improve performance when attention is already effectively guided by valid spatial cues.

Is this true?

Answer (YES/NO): NO